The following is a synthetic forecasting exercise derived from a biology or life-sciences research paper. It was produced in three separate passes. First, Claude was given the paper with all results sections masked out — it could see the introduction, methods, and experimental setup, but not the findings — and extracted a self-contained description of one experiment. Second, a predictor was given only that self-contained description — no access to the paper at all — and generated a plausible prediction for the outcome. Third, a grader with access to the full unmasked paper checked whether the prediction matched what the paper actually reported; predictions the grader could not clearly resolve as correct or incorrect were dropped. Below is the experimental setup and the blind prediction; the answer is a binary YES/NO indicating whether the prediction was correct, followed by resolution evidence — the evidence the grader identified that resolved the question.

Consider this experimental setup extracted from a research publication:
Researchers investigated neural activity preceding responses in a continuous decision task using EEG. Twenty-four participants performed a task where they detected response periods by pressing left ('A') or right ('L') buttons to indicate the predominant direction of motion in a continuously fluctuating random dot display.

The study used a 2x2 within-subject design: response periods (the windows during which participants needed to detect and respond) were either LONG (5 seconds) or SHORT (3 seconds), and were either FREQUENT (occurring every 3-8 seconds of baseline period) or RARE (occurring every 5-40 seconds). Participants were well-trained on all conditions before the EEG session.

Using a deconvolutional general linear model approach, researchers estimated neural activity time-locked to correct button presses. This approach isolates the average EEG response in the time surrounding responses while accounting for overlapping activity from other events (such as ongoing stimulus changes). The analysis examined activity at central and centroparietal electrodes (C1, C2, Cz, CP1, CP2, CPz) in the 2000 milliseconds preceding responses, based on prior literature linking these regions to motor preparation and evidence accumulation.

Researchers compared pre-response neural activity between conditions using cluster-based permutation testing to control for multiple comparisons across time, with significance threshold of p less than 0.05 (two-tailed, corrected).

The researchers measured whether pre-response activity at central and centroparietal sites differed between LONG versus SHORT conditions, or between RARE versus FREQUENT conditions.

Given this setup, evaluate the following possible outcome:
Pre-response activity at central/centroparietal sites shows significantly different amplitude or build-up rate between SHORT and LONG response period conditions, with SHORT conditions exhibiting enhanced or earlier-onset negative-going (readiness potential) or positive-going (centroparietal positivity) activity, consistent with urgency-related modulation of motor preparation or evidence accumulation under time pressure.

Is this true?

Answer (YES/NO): NO